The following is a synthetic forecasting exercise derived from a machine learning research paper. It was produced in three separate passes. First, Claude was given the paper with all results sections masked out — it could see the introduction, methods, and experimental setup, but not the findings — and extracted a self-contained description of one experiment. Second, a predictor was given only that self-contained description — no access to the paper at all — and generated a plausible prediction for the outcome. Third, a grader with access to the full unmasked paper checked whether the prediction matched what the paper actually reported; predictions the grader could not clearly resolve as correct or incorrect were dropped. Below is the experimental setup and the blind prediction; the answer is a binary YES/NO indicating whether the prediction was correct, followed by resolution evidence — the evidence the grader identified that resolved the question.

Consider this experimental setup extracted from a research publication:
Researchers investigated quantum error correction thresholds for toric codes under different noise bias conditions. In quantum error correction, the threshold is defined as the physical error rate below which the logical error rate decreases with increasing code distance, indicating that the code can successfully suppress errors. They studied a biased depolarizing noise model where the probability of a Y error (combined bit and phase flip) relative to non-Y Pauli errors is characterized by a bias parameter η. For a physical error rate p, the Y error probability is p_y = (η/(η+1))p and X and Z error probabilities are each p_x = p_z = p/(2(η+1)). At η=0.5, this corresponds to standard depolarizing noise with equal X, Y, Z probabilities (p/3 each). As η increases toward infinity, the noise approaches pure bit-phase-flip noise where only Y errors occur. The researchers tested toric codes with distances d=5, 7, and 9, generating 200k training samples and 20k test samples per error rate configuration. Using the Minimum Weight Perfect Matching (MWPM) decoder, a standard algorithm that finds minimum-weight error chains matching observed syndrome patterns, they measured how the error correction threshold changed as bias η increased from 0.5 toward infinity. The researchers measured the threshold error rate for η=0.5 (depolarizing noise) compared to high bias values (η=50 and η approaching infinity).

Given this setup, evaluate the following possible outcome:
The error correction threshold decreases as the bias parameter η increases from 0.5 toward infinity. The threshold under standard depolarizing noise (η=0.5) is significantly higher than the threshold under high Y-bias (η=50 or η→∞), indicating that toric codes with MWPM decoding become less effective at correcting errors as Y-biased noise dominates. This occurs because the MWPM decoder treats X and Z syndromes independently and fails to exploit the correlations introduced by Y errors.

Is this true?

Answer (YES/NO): YES